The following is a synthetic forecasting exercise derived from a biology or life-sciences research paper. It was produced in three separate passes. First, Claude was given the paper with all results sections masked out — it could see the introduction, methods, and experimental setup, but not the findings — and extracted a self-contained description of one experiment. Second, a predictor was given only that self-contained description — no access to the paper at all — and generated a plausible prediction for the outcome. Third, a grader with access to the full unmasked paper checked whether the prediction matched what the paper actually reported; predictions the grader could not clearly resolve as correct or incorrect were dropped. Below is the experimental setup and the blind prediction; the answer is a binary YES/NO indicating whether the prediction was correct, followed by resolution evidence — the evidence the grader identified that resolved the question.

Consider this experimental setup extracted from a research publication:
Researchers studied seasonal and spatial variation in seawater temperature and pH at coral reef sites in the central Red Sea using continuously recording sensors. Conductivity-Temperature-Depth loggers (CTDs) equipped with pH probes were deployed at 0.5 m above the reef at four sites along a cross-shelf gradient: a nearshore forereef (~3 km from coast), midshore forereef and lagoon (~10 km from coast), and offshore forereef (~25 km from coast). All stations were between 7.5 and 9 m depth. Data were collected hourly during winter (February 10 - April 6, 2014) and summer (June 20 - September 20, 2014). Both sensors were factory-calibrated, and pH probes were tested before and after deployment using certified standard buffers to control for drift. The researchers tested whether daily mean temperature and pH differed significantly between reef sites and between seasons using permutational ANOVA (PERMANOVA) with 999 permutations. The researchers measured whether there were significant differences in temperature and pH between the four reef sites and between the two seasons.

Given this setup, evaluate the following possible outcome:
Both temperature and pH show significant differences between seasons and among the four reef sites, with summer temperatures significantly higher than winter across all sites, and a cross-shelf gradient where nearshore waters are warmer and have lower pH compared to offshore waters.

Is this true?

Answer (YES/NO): NO